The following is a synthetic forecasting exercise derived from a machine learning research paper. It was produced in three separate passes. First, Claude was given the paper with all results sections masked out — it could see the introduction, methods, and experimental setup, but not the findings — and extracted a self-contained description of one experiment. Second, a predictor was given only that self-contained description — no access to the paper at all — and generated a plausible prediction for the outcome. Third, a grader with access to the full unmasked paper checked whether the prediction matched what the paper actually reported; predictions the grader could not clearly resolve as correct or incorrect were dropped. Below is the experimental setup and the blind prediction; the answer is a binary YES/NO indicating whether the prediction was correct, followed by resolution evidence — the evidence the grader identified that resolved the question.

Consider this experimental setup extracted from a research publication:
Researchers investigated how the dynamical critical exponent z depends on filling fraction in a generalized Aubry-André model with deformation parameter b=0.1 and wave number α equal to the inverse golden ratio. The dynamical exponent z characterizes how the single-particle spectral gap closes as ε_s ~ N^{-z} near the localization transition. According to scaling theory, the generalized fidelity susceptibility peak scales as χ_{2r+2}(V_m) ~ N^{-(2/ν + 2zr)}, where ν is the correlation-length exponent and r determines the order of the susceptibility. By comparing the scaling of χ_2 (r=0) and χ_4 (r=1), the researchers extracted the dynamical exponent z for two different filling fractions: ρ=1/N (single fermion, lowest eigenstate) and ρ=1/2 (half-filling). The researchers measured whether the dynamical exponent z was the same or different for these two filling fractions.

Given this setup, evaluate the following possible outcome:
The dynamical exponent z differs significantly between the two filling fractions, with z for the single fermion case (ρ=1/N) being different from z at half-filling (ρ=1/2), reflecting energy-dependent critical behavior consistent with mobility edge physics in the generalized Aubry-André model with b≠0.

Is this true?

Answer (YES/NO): YES